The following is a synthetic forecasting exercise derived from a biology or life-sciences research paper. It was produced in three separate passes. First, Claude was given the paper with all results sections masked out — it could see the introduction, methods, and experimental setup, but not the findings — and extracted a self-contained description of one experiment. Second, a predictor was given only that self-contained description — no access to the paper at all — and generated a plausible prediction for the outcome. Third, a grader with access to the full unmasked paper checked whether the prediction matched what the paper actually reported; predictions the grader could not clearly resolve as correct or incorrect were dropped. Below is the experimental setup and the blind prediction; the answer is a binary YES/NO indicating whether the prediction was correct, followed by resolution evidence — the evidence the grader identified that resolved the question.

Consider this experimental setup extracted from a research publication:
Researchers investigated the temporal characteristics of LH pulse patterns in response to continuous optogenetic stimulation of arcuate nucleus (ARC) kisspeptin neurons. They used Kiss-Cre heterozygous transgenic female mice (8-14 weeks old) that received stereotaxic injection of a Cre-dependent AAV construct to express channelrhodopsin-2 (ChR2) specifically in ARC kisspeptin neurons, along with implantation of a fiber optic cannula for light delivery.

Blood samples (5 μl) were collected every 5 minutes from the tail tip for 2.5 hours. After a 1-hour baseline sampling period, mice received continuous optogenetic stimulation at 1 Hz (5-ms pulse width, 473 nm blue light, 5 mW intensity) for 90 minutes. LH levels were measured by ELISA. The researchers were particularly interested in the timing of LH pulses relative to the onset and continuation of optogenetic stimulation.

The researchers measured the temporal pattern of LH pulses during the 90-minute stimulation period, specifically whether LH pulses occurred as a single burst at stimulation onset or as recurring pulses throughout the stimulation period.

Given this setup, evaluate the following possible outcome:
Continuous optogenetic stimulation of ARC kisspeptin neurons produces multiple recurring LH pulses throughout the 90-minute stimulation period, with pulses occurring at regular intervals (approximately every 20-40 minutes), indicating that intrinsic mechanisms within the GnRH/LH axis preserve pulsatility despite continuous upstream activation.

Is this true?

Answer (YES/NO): YES